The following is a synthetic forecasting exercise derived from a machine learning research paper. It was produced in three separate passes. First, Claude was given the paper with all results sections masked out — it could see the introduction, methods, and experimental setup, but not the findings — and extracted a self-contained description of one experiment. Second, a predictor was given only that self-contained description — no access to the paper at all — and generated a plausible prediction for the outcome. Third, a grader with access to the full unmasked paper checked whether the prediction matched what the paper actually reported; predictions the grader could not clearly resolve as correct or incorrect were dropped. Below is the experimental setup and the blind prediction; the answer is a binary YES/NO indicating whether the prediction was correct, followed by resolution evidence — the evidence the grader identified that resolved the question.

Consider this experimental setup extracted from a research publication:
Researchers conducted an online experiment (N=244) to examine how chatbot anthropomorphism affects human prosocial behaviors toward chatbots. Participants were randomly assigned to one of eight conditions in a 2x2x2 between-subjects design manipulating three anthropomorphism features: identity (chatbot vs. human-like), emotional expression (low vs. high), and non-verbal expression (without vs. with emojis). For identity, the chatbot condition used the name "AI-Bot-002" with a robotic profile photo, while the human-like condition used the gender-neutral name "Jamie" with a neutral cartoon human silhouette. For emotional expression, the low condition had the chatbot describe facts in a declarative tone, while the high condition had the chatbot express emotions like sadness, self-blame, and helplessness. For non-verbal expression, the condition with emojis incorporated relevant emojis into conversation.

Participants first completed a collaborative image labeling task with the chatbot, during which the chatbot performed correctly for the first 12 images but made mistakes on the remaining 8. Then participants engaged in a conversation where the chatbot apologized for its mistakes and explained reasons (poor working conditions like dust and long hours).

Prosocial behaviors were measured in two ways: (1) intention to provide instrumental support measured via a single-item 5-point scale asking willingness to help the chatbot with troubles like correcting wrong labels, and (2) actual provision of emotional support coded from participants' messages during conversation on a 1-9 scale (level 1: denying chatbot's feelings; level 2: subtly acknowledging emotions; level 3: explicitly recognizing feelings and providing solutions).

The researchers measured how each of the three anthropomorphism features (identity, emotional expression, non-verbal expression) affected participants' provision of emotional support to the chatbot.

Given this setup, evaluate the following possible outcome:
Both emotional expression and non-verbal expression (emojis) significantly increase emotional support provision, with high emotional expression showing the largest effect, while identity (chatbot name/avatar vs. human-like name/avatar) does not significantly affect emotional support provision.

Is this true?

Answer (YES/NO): NO